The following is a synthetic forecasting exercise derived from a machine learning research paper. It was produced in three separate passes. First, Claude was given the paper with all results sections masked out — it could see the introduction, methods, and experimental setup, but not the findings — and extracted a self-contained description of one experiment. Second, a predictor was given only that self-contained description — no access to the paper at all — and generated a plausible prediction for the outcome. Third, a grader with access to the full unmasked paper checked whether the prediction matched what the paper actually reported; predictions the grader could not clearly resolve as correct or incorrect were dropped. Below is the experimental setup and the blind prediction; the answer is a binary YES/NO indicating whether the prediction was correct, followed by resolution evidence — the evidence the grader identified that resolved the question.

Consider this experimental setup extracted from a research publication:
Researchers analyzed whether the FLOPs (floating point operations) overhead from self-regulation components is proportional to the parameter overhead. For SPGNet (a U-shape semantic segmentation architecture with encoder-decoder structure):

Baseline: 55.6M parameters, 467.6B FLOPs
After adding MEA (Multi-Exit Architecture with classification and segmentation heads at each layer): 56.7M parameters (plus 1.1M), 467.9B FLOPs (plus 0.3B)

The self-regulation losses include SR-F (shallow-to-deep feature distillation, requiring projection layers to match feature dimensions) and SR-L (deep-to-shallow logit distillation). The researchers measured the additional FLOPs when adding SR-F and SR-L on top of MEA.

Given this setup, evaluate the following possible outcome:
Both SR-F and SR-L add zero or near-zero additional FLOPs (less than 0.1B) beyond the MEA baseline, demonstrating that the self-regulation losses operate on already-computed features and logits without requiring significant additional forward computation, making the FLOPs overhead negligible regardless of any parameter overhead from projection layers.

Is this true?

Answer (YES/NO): YES